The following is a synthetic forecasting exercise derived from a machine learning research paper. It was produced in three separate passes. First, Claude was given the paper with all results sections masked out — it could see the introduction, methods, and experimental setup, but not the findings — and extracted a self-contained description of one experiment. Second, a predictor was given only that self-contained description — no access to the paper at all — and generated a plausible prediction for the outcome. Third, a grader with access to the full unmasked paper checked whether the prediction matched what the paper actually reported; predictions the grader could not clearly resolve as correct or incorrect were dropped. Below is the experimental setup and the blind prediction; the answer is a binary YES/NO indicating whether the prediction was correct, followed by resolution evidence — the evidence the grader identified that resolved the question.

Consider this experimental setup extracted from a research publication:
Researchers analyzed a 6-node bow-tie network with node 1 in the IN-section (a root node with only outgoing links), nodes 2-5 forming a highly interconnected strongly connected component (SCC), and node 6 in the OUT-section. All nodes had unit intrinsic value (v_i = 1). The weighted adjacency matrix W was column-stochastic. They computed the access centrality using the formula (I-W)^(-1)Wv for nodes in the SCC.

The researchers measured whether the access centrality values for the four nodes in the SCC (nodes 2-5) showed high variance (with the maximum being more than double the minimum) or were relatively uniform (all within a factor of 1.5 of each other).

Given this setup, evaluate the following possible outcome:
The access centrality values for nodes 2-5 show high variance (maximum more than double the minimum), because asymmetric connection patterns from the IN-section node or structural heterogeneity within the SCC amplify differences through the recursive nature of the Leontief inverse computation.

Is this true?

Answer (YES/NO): YES